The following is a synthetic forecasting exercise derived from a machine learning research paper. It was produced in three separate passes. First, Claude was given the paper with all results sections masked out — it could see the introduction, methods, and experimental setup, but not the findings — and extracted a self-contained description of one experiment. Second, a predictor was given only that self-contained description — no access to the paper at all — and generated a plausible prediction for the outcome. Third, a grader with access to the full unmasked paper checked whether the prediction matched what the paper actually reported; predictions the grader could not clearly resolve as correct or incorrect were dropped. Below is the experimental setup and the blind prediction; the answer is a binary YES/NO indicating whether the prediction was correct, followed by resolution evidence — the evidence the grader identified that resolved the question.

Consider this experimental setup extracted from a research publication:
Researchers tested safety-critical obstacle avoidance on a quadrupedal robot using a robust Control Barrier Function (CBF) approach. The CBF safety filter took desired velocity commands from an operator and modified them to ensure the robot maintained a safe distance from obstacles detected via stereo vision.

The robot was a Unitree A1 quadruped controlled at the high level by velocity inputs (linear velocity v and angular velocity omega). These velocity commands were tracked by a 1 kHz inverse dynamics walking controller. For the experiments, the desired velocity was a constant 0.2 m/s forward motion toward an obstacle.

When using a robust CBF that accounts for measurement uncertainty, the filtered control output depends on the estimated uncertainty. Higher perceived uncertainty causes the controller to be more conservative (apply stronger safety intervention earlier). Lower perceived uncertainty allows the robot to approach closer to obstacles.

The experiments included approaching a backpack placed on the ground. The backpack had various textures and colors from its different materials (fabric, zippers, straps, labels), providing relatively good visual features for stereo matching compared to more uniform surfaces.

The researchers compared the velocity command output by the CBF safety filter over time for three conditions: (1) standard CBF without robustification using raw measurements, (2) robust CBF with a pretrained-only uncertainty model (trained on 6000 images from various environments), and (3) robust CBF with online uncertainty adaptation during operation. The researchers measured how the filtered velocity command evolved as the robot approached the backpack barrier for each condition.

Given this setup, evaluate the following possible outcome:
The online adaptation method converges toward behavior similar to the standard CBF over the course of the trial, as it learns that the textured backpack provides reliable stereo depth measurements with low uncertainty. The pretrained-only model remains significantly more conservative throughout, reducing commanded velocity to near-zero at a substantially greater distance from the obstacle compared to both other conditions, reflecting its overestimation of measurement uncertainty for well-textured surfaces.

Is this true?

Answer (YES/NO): NO